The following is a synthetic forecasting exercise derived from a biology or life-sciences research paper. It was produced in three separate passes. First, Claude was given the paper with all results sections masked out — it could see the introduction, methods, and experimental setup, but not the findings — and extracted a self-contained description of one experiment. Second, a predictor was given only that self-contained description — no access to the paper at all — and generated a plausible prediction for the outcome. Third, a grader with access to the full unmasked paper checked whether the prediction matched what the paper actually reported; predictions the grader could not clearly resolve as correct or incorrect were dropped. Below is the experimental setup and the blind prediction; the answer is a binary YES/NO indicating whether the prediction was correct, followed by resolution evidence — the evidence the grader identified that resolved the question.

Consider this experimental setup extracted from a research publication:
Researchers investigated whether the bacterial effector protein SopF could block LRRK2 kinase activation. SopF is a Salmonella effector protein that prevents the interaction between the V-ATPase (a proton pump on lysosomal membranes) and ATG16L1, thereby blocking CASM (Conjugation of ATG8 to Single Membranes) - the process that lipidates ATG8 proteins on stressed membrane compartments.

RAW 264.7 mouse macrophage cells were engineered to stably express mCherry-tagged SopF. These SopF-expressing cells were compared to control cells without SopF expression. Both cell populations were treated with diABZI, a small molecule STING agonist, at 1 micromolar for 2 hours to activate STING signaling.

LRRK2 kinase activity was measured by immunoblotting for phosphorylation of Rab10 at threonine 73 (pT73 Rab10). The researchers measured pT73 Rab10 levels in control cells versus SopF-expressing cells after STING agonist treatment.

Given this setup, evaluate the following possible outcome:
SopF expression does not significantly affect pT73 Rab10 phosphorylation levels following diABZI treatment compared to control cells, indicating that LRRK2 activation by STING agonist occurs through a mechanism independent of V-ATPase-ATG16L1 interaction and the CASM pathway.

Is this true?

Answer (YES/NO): NO